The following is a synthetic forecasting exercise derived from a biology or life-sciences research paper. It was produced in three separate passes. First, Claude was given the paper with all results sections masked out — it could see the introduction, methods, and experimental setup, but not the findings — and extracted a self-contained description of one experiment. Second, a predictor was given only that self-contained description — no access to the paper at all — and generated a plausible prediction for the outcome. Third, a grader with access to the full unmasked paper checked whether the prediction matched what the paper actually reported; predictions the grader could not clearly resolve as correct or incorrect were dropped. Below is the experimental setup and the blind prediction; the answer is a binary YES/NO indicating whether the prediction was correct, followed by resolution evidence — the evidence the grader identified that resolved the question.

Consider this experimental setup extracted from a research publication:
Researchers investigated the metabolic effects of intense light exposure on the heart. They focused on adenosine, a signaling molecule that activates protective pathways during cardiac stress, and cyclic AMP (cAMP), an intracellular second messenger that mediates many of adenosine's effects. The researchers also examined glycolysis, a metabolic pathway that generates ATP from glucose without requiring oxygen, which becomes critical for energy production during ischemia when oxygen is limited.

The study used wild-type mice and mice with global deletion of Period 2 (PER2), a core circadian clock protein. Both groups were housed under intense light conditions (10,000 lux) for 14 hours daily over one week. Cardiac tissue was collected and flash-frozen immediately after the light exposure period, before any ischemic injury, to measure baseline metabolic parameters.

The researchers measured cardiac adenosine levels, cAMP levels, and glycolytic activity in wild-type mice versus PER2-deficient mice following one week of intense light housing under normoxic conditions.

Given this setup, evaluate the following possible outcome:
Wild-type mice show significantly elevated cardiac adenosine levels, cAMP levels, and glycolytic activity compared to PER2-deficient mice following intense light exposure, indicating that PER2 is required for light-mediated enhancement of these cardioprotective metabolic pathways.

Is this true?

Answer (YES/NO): YES